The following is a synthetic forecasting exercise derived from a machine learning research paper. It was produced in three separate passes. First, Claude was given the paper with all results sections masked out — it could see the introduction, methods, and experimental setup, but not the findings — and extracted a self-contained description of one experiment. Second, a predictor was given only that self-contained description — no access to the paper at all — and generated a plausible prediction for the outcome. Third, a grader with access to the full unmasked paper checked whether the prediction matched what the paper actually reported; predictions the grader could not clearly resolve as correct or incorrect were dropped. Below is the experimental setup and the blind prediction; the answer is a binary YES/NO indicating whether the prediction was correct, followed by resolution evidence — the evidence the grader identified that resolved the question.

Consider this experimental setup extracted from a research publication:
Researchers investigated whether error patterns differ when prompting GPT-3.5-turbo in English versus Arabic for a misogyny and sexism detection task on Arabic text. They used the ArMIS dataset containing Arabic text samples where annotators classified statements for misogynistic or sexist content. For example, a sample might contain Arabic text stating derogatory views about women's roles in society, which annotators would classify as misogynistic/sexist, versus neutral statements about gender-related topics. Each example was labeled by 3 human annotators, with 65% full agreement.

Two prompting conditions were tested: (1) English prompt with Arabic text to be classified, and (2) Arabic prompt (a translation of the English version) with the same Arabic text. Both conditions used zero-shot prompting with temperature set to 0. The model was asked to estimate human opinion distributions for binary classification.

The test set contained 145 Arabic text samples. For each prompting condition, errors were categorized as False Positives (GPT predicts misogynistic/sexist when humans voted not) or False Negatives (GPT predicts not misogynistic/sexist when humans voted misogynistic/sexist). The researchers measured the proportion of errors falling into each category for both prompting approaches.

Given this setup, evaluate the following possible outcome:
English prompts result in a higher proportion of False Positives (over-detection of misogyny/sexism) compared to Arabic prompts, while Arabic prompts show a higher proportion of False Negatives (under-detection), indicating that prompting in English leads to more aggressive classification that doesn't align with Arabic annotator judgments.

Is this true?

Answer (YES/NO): NO